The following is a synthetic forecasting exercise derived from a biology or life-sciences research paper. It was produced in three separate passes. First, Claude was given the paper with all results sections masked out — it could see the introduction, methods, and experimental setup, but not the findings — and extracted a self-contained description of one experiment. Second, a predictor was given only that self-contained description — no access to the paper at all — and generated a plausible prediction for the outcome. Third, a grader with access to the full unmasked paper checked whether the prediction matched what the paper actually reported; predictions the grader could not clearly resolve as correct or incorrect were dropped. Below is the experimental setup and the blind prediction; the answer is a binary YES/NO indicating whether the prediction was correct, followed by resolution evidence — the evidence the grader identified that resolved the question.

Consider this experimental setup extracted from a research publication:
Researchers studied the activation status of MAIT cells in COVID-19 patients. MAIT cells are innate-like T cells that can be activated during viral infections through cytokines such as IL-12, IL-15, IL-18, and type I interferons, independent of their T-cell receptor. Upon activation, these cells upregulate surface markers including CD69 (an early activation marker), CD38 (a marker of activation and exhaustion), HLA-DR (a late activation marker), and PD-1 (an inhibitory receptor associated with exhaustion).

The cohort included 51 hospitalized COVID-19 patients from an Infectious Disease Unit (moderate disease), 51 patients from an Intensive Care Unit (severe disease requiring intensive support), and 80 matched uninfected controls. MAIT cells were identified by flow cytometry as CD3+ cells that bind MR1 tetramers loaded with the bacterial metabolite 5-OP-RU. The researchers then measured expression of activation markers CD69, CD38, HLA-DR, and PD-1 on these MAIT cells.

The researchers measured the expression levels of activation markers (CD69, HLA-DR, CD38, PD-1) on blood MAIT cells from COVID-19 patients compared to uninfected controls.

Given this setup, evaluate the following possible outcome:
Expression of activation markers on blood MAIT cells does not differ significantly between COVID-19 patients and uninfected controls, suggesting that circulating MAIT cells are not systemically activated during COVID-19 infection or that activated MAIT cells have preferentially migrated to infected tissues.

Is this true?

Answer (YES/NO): NO